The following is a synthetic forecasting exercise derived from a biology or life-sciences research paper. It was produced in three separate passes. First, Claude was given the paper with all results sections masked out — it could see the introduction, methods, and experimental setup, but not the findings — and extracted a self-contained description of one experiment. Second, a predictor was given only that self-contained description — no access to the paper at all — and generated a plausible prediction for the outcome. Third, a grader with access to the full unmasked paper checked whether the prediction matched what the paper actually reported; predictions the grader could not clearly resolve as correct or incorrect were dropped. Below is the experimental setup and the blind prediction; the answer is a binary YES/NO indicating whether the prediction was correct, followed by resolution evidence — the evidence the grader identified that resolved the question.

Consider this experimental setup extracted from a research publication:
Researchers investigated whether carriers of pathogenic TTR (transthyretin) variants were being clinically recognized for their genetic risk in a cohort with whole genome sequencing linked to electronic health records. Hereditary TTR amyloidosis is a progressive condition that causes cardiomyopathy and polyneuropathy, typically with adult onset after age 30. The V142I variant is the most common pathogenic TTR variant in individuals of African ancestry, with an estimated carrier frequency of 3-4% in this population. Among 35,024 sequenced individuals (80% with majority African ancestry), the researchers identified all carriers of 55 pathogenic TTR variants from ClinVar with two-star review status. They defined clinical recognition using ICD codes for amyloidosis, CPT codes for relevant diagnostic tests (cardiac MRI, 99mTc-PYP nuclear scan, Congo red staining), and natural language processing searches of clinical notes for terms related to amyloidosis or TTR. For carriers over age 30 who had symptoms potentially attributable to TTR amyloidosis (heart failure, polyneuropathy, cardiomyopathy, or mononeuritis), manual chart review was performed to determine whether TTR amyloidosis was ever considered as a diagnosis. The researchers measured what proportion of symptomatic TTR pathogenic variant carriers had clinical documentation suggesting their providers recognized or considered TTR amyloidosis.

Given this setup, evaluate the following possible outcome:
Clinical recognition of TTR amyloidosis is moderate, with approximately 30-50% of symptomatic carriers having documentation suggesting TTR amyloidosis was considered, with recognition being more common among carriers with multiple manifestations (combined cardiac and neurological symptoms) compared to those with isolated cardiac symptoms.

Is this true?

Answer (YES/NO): NO